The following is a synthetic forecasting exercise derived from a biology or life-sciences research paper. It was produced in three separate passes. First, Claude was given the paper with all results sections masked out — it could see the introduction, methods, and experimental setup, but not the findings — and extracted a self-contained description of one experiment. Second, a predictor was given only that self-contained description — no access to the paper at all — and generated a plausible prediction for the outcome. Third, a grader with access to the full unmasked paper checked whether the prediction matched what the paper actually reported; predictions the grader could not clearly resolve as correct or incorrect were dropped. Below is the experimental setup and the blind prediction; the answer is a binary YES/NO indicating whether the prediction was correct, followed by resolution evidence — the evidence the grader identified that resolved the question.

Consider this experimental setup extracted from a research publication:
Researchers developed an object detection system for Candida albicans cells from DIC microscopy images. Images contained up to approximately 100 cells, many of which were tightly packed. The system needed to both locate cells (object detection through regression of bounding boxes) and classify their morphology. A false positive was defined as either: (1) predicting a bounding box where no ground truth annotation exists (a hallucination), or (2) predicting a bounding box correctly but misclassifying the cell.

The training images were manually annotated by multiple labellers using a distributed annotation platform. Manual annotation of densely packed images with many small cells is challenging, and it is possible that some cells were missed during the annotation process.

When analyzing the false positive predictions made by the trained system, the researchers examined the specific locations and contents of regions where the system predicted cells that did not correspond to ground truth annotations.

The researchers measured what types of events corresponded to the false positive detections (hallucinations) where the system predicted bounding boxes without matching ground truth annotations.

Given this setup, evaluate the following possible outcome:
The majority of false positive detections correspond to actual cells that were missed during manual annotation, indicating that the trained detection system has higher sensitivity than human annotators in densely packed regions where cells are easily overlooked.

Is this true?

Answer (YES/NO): YES